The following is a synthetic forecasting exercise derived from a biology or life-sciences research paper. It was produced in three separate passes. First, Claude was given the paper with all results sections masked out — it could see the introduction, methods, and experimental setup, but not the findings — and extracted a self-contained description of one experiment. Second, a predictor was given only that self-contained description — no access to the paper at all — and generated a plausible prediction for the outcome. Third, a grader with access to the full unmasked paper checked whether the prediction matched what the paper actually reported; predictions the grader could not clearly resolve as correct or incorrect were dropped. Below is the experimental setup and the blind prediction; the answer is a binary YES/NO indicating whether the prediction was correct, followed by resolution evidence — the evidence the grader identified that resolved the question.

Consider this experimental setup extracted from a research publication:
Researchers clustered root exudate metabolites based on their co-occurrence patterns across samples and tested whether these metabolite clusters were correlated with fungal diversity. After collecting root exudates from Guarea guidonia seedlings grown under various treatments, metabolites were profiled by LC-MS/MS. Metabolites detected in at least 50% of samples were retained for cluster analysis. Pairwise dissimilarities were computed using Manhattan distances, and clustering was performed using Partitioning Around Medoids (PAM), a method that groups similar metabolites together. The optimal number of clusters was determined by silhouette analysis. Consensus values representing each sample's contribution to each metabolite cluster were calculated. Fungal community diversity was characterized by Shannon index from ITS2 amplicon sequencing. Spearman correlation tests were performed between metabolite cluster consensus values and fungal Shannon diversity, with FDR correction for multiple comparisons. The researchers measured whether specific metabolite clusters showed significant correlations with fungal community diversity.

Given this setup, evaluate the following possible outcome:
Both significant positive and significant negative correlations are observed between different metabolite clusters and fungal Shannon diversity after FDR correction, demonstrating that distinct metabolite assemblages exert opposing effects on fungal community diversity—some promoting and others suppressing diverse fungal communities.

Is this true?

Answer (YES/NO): NO